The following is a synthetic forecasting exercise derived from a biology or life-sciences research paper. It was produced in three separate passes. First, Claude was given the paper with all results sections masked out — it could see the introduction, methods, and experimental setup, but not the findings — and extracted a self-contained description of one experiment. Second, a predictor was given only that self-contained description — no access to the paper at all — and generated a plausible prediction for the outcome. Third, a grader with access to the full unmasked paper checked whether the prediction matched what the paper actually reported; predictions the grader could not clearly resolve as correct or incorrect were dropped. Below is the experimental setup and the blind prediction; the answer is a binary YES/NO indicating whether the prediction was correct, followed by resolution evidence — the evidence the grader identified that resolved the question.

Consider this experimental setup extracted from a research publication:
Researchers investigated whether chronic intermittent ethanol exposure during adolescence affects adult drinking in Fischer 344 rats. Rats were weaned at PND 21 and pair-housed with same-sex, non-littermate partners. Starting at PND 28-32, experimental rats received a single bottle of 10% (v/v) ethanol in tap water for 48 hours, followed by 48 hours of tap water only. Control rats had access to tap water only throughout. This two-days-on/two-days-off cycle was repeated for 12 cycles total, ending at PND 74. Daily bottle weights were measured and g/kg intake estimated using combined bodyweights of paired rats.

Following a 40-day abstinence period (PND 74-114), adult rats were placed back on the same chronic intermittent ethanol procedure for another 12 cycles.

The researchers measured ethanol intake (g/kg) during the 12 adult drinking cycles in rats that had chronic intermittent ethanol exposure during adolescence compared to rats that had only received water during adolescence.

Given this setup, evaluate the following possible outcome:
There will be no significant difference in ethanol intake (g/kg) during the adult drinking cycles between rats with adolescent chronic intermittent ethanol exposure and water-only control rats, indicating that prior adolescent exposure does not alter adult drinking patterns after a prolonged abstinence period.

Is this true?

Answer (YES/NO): YES